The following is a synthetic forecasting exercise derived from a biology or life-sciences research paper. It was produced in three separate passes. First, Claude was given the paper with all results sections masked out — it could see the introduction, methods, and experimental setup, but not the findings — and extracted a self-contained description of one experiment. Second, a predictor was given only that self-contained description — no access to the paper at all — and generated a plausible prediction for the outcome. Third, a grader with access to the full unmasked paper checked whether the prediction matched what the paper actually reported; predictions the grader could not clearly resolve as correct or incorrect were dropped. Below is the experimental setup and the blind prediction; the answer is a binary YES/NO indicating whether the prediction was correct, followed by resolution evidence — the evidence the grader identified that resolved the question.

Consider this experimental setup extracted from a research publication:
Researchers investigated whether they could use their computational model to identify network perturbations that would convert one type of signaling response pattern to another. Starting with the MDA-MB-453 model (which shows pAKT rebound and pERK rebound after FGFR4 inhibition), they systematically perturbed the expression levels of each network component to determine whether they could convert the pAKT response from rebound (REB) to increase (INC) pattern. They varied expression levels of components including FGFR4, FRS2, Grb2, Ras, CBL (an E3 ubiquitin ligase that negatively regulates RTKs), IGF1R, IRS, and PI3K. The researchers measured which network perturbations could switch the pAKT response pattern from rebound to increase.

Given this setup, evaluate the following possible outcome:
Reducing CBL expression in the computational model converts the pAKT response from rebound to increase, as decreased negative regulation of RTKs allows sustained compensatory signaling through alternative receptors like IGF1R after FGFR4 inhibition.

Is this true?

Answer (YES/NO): NO